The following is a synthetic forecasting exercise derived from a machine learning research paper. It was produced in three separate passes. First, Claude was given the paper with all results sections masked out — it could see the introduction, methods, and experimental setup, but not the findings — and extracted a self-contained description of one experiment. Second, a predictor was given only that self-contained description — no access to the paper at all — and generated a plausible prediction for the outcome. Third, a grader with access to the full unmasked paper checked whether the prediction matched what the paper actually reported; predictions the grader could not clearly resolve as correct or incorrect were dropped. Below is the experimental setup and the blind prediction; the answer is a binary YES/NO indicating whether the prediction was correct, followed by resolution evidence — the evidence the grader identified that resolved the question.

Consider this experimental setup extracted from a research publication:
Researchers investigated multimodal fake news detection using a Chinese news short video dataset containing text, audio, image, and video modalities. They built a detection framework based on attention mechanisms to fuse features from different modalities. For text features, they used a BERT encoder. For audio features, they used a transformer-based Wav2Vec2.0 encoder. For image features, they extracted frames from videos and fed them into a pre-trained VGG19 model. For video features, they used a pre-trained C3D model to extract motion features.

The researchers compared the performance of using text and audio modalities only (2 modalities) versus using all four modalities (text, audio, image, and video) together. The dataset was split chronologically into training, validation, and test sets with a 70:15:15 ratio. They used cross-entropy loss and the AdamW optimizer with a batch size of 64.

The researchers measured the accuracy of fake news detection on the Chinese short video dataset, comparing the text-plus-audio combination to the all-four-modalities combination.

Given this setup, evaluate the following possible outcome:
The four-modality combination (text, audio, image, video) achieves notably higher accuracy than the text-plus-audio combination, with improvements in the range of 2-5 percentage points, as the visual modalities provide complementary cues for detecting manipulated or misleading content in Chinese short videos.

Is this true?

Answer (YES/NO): NO